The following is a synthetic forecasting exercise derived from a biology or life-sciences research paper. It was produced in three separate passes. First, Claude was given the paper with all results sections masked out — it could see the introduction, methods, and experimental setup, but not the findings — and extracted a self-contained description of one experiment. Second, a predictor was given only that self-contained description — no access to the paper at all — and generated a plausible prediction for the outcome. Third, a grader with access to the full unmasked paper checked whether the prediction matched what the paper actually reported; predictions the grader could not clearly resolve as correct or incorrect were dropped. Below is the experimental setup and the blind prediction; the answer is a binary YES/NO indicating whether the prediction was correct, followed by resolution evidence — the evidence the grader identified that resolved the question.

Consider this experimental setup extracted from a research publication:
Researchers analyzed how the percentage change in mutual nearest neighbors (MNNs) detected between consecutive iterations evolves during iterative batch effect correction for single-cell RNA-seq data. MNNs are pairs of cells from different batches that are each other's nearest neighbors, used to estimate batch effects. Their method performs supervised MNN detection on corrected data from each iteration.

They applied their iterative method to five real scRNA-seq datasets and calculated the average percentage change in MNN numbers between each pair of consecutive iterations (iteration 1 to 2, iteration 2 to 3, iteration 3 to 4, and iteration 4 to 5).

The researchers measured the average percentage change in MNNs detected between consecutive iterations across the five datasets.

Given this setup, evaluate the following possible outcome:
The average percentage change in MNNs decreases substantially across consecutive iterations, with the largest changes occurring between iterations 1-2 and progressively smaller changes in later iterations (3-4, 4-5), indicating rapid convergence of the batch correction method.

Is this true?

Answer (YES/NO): YES